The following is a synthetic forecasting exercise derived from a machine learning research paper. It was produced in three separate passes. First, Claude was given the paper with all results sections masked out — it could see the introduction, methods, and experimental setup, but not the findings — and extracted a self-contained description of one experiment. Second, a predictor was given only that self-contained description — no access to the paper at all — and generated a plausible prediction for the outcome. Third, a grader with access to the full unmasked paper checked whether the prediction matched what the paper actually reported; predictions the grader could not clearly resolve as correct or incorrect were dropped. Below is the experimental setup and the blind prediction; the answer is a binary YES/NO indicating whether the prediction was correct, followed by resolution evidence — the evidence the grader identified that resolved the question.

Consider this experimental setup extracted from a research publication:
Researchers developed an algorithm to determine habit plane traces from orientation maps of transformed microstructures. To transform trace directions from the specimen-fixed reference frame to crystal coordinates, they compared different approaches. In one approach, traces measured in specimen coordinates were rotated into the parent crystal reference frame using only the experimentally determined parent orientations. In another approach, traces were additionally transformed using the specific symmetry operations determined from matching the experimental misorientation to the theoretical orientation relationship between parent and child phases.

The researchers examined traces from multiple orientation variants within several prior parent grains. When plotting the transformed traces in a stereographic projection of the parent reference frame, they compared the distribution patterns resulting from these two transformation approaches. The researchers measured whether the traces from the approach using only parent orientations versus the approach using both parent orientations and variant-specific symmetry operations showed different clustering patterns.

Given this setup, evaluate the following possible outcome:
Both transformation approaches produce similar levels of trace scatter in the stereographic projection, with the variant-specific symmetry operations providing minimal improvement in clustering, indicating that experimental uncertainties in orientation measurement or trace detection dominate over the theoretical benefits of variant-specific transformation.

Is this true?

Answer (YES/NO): NO